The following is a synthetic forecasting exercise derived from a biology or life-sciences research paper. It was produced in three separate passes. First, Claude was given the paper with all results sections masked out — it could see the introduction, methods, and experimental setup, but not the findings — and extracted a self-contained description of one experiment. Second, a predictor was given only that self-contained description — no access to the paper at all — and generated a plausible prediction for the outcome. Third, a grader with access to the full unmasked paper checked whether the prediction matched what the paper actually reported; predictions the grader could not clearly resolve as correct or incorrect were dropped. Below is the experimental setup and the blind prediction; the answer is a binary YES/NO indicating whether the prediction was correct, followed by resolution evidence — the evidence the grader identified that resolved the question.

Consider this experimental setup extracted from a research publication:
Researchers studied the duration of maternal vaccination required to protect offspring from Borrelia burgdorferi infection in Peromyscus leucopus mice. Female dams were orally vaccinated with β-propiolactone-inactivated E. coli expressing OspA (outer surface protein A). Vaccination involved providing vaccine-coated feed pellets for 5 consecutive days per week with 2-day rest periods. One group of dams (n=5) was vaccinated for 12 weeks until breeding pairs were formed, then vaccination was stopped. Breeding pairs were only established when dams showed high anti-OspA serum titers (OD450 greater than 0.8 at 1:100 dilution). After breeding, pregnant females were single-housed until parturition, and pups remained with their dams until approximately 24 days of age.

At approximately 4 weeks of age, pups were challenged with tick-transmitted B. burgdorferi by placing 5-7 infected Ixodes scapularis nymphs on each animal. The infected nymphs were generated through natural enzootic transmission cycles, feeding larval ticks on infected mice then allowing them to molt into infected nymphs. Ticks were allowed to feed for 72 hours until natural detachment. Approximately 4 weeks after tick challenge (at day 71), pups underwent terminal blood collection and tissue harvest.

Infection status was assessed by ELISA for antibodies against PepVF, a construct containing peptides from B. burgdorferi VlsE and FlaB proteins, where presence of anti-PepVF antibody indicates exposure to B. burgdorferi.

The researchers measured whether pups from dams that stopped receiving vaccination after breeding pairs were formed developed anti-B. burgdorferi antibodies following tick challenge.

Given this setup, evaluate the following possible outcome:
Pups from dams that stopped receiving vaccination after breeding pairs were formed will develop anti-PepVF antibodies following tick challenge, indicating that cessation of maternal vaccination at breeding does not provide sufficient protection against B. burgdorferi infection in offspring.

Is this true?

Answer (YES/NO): YES